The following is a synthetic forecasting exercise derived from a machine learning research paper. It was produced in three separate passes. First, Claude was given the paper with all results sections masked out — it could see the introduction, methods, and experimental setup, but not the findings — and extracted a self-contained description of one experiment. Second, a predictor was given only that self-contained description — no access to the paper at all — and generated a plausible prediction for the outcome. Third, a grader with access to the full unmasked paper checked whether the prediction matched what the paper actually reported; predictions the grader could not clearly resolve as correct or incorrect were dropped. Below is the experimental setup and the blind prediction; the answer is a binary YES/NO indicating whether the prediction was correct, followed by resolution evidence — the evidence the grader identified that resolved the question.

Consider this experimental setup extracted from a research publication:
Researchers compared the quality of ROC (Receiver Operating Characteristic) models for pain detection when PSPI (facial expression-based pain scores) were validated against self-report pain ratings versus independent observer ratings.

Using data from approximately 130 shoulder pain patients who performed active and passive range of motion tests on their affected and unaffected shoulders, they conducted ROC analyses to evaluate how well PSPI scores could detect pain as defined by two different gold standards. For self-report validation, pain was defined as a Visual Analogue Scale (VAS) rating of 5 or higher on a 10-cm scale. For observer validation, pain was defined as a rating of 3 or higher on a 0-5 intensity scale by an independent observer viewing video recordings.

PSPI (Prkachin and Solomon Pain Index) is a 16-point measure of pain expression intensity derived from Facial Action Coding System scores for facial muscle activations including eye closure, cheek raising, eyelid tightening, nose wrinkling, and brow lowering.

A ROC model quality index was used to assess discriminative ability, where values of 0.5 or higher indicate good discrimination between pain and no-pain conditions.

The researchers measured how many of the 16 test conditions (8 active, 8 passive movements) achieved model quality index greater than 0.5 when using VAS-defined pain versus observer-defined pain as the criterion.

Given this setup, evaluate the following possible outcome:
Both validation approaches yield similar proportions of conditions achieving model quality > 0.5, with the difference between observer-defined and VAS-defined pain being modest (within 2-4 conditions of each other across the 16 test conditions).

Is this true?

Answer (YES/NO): NO